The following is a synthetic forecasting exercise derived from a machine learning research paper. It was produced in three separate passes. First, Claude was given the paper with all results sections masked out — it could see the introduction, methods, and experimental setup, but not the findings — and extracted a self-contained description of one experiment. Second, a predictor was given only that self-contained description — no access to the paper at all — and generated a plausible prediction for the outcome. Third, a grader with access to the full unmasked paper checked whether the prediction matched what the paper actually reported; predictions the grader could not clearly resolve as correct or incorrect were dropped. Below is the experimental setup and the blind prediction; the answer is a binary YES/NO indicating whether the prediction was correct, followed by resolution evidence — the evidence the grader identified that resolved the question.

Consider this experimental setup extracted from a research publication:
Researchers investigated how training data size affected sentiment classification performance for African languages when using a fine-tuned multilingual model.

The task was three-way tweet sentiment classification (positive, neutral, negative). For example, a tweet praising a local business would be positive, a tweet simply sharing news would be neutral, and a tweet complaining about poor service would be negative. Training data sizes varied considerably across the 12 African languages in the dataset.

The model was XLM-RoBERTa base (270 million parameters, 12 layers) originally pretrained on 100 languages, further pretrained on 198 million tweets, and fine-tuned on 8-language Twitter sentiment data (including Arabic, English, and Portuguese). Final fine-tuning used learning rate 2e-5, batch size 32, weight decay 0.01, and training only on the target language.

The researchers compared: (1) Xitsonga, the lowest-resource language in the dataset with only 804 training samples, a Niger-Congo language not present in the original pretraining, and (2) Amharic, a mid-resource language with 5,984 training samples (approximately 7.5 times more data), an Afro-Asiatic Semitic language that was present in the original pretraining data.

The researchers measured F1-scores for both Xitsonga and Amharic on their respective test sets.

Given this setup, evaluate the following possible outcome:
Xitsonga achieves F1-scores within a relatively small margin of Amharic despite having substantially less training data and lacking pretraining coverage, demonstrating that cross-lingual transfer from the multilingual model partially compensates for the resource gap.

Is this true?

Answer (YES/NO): NO